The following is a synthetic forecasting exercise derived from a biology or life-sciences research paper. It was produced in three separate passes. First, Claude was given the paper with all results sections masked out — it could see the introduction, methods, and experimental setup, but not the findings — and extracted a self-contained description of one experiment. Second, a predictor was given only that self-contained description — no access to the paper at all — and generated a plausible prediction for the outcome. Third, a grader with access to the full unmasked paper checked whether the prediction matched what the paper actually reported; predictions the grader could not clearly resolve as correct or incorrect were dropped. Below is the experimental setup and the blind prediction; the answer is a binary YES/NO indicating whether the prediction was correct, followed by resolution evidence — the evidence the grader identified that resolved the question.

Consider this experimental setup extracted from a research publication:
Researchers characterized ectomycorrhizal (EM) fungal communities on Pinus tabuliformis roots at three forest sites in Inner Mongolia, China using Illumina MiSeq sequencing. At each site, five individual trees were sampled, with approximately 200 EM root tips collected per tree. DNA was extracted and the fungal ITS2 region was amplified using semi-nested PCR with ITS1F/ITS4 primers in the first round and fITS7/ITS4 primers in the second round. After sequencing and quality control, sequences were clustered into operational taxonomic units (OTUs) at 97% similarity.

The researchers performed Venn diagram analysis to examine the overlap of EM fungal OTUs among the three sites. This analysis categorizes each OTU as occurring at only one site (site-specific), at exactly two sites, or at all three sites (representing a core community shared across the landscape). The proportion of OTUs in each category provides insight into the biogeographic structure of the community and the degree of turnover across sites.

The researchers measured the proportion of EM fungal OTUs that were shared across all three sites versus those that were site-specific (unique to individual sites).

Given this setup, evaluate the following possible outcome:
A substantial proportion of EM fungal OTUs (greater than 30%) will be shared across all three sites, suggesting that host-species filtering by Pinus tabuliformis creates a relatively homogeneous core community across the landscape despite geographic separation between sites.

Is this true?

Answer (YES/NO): NO